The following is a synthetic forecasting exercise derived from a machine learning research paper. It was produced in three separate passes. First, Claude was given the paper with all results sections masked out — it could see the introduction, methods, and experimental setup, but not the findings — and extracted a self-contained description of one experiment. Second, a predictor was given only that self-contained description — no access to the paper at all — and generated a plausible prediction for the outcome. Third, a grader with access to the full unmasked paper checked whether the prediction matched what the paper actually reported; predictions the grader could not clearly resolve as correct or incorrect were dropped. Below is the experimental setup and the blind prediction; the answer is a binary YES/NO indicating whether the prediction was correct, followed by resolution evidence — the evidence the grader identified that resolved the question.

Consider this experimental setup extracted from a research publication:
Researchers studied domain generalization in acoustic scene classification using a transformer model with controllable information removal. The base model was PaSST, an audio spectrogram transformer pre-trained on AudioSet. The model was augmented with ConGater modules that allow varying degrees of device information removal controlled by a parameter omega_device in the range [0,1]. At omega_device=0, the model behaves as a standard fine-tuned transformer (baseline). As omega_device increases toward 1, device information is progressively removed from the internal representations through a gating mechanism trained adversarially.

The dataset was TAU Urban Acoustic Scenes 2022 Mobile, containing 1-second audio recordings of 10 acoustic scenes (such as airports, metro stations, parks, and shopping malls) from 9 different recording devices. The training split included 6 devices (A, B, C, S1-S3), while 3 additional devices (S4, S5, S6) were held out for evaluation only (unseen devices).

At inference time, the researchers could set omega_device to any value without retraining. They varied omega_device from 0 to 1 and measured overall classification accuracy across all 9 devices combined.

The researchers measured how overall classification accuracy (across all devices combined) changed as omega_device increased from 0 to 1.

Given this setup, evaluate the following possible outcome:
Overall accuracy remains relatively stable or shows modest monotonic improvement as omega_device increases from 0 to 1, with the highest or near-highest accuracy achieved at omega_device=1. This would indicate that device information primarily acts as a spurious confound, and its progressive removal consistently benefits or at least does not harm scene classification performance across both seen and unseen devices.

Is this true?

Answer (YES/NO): YES